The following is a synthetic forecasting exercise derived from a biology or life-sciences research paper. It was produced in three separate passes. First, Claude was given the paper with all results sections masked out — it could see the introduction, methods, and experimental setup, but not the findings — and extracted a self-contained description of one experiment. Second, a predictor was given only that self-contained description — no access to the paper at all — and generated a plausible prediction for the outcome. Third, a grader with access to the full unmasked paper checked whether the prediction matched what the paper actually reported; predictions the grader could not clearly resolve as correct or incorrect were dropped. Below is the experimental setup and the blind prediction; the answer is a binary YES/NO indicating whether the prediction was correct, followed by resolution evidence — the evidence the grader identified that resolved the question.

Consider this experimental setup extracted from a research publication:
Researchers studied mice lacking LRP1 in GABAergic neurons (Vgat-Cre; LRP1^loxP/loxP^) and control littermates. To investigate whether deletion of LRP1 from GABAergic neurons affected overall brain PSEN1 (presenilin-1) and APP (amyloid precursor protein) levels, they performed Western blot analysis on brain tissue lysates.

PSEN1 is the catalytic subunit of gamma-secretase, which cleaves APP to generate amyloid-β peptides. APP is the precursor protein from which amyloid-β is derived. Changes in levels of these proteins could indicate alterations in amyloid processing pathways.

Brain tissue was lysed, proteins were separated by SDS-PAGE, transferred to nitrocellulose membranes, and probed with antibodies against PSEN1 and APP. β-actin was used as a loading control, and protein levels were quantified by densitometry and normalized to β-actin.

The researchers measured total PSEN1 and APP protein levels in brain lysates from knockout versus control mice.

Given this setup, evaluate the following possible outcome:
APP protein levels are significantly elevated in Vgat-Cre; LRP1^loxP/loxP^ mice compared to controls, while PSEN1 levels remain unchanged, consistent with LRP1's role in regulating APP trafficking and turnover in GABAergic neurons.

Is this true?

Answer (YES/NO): NO